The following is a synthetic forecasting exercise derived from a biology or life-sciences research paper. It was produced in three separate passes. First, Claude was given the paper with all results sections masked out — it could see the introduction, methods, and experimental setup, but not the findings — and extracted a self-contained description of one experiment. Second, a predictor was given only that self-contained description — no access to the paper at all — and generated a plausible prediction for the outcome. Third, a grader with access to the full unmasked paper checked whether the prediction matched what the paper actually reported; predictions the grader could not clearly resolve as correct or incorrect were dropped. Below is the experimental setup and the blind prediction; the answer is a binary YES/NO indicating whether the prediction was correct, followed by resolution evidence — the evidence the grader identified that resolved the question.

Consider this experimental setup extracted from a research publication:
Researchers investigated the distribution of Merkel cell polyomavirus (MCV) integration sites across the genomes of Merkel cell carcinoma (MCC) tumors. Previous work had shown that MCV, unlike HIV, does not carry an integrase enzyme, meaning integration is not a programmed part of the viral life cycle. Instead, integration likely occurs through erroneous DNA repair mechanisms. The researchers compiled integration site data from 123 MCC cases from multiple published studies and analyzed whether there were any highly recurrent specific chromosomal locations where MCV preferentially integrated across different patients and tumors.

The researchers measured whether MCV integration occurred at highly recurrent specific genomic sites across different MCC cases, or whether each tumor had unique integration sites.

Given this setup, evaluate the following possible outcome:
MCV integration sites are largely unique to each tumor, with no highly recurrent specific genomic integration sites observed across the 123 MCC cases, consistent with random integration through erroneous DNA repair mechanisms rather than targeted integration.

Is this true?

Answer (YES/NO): YES